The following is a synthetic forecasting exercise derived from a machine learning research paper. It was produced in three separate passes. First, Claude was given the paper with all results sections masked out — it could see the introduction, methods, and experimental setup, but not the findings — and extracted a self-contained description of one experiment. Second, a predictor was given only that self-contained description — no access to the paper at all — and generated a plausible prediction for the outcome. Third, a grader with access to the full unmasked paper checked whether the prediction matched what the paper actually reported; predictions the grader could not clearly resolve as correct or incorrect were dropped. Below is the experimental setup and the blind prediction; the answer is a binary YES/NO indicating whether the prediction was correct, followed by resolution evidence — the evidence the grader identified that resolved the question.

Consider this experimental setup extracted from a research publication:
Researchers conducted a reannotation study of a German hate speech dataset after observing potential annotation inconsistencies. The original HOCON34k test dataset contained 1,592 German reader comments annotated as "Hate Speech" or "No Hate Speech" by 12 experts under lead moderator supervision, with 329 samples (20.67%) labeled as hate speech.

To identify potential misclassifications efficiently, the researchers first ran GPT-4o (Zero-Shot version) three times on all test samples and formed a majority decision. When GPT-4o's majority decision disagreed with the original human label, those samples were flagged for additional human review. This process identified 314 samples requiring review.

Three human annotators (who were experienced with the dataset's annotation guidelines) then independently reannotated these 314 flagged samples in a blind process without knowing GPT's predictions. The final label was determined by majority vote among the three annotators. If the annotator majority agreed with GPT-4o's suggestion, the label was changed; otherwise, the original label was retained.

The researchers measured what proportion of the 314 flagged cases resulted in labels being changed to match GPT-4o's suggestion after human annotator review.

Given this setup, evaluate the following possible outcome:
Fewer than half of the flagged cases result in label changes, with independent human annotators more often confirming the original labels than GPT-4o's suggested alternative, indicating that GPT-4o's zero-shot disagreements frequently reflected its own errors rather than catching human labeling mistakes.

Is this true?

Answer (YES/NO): NO